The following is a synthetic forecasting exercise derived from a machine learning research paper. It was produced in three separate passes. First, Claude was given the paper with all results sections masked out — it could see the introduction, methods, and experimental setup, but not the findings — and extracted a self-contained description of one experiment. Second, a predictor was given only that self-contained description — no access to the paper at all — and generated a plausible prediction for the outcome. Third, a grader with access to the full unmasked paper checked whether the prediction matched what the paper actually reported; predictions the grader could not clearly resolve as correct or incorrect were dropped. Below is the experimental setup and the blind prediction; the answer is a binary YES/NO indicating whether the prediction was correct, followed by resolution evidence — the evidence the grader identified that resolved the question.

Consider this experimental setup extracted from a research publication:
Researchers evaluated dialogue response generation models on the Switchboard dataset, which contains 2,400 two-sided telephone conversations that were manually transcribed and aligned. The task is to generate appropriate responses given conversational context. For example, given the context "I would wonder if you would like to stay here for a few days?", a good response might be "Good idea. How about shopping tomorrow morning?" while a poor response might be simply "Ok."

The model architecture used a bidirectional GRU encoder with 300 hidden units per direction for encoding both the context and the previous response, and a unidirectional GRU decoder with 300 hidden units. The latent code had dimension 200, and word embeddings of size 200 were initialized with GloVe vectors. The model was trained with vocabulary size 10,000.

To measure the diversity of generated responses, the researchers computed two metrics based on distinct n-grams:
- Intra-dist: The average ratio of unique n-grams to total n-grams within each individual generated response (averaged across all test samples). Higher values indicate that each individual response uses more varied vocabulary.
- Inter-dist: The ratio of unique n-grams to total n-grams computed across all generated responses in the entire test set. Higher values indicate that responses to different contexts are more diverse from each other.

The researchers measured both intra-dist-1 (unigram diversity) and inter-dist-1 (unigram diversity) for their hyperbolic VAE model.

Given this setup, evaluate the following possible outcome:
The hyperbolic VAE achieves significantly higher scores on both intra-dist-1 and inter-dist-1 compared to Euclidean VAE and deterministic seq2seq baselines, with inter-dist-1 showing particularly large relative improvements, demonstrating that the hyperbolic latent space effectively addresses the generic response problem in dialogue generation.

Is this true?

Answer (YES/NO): NO